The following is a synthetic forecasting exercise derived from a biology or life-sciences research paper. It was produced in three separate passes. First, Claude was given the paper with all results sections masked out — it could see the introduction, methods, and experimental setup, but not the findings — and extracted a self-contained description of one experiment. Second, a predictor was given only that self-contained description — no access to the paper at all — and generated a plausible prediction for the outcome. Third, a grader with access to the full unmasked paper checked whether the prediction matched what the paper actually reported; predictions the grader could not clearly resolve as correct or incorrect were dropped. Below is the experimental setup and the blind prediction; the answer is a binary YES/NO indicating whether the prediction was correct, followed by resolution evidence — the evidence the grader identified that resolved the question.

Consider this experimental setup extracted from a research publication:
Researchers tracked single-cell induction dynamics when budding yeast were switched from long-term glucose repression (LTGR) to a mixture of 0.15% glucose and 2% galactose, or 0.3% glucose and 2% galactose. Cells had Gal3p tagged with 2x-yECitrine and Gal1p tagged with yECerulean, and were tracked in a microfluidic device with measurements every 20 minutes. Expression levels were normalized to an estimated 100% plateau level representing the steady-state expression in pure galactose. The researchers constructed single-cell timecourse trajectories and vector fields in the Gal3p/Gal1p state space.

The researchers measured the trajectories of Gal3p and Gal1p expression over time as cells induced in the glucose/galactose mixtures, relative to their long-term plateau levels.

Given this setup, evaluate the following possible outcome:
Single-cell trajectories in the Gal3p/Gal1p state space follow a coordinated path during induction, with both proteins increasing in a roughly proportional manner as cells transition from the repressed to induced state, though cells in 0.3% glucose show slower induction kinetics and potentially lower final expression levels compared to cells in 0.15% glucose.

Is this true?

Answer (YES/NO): NO